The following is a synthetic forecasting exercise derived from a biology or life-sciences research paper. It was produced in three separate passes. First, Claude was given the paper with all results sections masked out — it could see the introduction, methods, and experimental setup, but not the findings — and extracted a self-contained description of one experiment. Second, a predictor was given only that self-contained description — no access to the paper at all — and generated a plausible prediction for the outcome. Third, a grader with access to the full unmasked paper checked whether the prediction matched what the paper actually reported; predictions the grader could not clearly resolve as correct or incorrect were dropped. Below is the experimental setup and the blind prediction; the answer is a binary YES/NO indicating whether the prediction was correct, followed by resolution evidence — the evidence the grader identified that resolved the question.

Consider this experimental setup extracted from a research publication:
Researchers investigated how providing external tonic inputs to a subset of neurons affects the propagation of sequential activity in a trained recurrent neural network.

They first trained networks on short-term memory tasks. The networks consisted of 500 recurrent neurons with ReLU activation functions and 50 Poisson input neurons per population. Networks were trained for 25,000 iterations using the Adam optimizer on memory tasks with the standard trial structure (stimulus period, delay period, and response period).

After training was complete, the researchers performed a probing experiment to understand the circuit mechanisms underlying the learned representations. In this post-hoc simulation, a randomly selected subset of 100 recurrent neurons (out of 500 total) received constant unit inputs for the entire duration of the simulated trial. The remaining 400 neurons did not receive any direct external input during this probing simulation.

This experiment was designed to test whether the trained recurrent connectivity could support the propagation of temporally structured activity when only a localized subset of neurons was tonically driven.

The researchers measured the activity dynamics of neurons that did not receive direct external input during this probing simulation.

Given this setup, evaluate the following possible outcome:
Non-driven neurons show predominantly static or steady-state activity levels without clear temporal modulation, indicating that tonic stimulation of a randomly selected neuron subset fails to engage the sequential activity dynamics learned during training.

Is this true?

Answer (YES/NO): NO